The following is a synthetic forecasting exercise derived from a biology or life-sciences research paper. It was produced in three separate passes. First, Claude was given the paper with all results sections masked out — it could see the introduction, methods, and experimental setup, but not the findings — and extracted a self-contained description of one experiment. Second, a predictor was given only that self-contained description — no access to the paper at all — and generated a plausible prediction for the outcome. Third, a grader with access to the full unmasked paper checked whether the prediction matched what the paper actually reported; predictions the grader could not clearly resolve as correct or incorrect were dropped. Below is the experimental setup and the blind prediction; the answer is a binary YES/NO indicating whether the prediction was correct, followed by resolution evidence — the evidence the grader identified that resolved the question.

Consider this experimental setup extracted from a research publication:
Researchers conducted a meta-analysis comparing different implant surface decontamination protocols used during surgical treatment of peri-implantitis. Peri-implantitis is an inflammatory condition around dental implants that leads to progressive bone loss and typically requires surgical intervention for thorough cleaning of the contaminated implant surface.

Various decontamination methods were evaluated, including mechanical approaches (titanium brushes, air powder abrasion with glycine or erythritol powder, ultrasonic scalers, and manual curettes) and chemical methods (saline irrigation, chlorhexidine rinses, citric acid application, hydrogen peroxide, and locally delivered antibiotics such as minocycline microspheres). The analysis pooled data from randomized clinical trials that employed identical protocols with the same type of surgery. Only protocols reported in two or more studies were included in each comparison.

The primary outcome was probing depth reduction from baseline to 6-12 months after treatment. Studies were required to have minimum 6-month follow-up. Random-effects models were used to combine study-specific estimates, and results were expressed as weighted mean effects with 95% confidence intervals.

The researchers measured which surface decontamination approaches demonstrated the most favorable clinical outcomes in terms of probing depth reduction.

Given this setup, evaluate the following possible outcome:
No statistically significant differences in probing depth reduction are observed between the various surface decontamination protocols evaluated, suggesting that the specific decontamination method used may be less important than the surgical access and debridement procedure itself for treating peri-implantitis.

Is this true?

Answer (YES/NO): NO